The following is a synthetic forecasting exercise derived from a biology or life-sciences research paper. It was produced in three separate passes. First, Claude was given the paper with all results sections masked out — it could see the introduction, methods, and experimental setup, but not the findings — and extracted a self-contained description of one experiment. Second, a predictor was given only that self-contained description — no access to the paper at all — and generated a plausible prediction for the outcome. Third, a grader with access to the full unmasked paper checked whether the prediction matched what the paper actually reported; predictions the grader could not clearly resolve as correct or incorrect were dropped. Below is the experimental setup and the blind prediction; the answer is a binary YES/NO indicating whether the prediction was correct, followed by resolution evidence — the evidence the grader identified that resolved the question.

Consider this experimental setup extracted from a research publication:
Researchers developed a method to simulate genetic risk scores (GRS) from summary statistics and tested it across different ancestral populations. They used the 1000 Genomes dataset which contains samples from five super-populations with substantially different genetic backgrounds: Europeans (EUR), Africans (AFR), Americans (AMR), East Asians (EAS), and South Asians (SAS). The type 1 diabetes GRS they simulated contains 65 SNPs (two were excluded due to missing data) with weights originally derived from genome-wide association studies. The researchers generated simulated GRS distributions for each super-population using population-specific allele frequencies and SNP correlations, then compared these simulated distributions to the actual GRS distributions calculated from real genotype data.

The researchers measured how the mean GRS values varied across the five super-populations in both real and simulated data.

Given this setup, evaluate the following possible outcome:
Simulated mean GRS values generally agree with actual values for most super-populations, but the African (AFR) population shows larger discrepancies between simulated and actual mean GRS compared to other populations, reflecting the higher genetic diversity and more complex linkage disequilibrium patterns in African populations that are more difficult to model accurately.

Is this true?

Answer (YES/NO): NO